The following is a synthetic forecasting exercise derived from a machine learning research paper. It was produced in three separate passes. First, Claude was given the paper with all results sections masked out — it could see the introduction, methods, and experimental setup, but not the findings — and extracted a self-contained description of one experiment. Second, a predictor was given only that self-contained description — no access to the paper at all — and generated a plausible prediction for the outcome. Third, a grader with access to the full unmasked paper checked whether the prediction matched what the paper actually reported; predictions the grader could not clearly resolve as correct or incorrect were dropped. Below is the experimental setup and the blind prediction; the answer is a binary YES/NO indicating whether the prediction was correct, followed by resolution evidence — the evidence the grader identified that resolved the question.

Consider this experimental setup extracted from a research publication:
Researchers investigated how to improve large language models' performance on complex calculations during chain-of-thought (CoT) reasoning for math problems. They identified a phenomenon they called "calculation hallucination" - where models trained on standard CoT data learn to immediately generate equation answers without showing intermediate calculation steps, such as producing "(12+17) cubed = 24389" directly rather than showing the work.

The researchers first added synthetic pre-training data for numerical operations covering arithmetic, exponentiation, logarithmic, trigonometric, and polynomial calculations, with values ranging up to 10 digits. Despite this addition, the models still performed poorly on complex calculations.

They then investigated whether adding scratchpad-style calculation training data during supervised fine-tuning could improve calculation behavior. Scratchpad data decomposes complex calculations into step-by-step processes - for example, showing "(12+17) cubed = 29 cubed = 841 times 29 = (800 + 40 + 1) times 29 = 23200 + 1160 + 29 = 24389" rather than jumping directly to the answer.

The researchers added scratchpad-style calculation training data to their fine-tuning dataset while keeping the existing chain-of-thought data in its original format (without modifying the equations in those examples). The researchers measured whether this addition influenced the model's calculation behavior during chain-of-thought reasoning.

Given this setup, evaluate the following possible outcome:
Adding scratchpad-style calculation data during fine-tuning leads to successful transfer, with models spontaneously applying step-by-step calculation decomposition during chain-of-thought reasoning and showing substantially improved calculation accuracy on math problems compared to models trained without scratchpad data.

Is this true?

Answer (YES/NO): NO